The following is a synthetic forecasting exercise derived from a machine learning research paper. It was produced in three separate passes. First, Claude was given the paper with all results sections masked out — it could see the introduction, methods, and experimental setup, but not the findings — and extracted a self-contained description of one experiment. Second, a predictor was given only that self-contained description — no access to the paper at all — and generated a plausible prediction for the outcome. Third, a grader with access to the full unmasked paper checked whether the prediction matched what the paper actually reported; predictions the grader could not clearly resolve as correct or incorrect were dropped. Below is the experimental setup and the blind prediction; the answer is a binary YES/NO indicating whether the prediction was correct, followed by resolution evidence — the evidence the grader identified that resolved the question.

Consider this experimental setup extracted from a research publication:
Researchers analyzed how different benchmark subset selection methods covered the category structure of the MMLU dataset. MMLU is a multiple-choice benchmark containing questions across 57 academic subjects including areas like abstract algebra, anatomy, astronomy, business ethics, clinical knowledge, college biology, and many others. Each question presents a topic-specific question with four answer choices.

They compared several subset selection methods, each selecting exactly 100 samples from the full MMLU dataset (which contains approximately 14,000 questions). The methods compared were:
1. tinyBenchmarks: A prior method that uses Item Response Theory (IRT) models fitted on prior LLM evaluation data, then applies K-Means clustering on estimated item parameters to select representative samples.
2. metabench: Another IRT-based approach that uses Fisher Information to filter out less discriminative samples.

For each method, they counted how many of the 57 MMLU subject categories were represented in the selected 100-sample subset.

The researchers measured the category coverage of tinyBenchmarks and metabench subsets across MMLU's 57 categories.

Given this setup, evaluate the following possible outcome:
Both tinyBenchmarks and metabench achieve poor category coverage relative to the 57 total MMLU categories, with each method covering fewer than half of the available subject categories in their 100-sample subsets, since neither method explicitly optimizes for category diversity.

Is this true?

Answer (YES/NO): NO